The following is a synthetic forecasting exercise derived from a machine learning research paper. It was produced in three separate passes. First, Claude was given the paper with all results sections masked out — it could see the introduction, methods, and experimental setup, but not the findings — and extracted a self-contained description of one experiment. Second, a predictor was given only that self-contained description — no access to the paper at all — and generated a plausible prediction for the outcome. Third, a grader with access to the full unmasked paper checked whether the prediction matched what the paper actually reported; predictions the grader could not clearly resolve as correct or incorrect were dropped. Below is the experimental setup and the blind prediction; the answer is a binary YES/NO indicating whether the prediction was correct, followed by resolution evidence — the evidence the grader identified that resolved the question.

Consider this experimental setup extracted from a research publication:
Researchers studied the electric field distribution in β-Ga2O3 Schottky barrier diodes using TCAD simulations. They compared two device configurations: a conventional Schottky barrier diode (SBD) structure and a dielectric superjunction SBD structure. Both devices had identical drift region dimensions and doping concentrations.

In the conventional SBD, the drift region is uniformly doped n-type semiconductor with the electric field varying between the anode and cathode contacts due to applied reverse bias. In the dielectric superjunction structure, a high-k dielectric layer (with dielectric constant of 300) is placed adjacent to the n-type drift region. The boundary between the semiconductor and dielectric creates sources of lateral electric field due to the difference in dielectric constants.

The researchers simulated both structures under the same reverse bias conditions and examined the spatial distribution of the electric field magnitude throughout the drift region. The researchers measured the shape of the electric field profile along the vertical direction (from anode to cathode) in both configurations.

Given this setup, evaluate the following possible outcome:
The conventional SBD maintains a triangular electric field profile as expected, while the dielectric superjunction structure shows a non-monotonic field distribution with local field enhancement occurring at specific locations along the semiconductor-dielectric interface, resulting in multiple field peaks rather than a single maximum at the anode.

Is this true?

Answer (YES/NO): NO